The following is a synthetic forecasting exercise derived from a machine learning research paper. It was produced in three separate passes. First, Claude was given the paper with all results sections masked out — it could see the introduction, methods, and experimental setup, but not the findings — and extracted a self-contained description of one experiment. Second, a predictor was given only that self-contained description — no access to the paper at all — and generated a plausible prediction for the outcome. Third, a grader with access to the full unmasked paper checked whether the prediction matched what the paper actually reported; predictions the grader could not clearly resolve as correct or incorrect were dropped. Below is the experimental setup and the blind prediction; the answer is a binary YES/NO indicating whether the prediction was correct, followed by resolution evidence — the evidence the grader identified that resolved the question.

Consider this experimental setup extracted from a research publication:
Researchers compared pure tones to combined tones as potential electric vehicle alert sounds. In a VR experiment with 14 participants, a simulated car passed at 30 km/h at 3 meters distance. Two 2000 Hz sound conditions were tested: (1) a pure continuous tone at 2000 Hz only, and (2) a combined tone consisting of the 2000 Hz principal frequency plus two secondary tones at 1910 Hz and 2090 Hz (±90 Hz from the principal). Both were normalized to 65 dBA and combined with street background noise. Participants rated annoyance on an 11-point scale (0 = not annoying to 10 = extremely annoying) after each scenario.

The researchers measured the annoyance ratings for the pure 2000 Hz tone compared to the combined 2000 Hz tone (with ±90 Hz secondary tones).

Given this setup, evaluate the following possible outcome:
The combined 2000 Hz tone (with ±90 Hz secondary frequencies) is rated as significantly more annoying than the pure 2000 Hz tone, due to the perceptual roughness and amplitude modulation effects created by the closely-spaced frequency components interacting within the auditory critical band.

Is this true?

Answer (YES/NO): NO